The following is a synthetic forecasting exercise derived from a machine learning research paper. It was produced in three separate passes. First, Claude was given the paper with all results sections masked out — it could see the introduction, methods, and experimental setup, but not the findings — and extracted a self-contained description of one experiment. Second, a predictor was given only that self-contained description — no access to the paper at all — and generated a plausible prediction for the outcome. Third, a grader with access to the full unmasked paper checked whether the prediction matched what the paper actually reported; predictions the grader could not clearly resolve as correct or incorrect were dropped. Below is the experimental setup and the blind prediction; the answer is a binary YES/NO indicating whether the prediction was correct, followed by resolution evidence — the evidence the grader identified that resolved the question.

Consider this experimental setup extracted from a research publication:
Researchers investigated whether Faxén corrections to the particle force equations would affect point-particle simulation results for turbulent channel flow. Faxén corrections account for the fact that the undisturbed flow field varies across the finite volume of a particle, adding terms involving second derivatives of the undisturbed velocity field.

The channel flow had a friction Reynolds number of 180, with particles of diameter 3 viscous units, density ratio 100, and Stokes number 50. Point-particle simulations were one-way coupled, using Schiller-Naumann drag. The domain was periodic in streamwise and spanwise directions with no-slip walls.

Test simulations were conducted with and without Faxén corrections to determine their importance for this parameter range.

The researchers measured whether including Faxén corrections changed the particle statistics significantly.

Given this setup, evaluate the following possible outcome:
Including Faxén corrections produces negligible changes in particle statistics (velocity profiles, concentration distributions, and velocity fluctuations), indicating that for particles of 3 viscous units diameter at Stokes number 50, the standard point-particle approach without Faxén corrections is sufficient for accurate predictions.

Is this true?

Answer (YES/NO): YES